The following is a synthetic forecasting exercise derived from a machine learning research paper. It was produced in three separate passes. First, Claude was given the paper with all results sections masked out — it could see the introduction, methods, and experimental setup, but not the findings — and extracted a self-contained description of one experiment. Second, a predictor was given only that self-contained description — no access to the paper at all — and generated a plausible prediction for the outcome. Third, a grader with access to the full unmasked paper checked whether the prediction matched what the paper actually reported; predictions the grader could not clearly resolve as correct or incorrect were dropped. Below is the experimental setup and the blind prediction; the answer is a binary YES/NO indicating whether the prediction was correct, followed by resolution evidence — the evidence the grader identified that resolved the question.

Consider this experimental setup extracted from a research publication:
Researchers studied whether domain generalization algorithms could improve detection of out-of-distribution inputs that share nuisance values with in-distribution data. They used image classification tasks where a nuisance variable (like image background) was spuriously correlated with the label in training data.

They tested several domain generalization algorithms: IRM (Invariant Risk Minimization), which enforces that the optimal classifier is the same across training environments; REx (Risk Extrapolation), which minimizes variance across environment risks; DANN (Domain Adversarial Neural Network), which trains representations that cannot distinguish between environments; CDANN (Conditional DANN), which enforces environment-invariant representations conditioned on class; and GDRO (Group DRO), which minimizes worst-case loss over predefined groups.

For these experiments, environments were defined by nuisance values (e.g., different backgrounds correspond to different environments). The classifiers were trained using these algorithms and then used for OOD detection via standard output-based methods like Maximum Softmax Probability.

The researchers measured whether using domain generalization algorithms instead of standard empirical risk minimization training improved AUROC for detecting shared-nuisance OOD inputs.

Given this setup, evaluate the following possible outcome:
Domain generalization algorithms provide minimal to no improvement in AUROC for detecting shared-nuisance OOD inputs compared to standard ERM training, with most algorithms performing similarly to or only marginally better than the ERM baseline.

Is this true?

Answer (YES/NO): YES